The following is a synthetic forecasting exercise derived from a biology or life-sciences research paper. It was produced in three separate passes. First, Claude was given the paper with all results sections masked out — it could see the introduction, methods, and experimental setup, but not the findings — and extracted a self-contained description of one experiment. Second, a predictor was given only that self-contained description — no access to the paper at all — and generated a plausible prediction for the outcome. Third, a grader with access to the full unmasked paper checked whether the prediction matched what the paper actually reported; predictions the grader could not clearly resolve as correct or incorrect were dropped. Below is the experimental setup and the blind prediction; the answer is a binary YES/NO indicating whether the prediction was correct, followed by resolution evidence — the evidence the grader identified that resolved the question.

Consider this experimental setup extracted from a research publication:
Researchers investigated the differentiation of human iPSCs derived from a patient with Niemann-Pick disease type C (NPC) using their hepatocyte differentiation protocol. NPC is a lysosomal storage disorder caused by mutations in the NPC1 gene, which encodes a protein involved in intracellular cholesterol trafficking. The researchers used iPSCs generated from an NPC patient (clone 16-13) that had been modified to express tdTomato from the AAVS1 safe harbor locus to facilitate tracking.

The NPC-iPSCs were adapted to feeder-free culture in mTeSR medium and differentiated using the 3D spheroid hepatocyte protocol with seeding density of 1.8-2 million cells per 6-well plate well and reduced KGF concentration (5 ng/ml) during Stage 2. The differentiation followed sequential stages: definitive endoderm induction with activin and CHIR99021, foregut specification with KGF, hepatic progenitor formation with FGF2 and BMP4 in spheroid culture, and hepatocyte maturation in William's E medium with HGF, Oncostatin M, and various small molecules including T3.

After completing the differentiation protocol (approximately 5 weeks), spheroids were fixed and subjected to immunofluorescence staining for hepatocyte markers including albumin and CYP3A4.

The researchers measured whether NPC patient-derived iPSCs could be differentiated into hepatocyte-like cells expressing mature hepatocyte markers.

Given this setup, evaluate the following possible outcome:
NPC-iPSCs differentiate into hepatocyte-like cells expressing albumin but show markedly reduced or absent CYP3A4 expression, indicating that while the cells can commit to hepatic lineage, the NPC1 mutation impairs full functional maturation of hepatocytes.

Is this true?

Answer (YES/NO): NO